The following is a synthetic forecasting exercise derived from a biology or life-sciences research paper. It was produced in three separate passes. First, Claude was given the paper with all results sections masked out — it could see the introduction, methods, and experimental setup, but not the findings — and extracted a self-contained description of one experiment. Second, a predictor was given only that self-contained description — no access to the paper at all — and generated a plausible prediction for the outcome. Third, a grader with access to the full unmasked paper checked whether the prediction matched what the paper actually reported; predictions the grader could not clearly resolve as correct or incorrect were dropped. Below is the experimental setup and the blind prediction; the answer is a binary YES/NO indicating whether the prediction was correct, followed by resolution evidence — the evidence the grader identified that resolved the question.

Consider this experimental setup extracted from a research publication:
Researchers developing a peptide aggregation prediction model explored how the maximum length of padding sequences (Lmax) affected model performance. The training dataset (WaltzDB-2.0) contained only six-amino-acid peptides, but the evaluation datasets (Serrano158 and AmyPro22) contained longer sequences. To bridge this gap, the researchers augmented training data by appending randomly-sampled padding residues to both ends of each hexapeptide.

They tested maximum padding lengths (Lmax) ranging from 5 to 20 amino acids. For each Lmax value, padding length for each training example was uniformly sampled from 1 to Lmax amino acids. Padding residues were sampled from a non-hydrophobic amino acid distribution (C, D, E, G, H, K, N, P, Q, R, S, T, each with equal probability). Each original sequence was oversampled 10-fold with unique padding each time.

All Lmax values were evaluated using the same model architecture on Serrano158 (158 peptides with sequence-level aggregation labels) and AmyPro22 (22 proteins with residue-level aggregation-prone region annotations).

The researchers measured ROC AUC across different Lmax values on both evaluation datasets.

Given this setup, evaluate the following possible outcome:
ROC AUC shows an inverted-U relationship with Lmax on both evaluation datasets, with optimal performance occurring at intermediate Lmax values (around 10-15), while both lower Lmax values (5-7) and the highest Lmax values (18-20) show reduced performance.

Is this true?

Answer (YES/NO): NO